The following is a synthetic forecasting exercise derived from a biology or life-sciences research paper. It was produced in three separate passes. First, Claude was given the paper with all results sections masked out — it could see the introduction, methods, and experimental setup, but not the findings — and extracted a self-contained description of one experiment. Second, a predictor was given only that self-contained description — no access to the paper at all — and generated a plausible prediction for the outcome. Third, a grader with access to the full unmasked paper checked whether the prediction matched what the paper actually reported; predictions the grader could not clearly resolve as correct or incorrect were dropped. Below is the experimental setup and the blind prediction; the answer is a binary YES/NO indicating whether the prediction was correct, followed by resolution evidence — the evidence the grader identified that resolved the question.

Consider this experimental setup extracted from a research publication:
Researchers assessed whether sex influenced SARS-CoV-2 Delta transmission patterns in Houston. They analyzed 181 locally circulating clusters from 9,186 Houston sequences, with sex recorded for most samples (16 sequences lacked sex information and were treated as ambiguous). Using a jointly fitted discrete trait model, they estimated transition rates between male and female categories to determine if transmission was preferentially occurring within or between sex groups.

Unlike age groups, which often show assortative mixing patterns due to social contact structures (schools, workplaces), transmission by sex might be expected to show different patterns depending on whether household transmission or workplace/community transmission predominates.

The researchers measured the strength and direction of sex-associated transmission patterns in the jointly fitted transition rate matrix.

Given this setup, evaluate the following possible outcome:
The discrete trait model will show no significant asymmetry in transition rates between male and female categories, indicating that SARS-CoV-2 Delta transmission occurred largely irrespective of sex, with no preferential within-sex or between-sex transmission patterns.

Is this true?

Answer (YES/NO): NO